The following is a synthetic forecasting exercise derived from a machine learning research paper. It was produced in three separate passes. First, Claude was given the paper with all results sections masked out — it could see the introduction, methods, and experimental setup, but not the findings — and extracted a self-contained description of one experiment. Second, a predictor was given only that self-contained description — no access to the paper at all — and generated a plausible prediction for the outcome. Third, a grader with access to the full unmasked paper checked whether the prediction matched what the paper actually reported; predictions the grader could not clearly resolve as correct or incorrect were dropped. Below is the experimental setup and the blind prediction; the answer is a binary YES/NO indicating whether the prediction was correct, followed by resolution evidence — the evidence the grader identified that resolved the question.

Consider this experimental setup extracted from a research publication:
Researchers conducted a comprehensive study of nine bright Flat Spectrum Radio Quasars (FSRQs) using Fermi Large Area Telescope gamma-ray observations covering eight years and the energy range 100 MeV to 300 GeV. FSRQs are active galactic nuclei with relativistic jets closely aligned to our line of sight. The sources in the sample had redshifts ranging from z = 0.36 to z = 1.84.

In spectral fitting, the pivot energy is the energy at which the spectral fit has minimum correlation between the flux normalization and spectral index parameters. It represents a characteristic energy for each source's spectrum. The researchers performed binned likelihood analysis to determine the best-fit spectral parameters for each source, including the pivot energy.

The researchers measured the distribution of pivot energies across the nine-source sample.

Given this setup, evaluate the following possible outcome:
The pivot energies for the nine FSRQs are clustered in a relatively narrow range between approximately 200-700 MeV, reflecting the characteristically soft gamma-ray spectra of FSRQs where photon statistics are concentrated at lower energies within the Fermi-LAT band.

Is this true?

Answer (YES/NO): NO